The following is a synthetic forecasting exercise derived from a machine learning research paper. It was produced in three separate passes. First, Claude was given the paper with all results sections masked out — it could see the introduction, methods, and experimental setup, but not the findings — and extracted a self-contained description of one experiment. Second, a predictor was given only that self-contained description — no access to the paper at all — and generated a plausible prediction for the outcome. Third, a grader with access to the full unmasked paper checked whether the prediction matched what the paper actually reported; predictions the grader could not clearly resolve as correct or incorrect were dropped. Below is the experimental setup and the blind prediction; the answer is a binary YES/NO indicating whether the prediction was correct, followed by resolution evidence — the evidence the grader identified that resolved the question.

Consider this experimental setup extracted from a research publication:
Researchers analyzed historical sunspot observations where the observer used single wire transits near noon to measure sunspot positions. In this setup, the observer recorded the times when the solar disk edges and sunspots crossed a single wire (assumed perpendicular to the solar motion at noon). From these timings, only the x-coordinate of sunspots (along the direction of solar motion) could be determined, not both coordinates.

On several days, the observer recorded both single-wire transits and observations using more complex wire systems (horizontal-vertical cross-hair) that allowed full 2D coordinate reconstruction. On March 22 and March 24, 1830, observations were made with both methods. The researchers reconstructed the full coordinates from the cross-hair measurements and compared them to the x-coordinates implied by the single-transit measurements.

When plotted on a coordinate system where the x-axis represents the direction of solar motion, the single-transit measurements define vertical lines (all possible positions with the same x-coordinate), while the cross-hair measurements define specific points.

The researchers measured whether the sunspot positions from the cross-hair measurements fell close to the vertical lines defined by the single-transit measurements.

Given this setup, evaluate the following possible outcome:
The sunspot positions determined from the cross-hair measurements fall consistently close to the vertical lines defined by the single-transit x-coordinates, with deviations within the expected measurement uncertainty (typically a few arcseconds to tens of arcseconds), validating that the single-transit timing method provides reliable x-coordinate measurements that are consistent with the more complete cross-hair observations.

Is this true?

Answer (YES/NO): YES